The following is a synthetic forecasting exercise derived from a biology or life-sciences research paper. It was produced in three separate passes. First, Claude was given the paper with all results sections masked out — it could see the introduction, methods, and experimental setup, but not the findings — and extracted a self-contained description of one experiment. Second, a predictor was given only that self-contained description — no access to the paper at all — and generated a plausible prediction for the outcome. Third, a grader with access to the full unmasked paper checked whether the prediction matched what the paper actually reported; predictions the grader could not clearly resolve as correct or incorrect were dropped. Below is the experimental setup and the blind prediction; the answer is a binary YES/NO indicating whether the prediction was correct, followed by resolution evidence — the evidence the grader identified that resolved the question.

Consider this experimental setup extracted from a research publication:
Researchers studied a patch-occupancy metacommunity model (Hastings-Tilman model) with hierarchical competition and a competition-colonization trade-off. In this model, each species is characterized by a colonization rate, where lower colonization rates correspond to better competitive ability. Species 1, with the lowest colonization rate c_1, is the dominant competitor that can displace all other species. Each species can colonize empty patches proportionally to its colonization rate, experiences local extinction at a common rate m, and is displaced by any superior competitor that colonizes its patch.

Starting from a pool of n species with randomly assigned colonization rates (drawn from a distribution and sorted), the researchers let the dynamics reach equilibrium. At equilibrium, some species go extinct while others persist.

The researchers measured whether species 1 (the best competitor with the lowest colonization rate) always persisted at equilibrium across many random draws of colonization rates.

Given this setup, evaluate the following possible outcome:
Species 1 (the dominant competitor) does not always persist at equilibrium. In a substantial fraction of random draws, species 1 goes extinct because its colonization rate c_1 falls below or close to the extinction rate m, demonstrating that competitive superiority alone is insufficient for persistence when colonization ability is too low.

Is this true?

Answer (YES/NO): NO